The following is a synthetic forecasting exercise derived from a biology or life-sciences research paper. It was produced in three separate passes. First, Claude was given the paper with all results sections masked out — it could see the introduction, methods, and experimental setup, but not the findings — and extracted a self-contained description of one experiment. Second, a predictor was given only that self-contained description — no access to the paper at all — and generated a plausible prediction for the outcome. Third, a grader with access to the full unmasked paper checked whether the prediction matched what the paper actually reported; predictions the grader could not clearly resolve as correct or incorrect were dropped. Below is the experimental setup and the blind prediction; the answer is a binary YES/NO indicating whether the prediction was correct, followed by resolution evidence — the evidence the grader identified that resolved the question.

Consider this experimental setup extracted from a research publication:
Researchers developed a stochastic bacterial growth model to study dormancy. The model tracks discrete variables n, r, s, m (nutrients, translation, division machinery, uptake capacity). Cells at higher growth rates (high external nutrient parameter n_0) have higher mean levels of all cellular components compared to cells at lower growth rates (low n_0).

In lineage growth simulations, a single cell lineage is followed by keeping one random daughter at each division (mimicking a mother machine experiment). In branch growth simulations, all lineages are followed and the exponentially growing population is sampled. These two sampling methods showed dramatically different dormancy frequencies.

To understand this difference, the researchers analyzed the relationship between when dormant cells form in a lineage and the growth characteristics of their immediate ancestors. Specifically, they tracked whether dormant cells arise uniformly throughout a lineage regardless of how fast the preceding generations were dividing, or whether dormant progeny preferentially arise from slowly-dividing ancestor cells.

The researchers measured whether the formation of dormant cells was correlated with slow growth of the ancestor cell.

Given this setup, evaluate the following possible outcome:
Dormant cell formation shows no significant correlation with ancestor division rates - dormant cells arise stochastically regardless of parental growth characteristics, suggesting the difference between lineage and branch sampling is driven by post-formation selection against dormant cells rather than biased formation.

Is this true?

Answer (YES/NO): NO